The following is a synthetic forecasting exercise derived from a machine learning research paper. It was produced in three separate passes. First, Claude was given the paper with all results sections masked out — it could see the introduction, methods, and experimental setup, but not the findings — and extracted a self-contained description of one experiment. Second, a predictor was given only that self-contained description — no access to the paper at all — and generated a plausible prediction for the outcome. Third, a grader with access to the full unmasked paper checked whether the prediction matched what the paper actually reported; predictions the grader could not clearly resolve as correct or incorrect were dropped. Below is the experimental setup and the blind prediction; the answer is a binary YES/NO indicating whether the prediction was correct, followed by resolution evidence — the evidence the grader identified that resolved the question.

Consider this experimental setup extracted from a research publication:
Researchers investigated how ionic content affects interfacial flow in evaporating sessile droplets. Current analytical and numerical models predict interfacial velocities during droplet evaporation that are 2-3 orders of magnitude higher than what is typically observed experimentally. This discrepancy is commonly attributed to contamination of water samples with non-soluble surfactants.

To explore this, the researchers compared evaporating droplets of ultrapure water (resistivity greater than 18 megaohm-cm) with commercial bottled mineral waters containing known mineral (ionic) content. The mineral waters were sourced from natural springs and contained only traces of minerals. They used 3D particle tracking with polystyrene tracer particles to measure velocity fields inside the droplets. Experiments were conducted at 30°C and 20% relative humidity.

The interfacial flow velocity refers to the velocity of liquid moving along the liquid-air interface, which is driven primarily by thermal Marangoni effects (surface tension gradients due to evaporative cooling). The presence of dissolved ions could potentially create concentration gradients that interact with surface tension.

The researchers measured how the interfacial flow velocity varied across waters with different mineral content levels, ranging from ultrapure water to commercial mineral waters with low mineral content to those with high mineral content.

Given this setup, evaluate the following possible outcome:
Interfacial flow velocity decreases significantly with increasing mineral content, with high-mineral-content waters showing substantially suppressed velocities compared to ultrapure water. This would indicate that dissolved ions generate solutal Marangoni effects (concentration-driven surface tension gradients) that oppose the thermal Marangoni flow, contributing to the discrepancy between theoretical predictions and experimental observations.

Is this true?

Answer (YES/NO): NO